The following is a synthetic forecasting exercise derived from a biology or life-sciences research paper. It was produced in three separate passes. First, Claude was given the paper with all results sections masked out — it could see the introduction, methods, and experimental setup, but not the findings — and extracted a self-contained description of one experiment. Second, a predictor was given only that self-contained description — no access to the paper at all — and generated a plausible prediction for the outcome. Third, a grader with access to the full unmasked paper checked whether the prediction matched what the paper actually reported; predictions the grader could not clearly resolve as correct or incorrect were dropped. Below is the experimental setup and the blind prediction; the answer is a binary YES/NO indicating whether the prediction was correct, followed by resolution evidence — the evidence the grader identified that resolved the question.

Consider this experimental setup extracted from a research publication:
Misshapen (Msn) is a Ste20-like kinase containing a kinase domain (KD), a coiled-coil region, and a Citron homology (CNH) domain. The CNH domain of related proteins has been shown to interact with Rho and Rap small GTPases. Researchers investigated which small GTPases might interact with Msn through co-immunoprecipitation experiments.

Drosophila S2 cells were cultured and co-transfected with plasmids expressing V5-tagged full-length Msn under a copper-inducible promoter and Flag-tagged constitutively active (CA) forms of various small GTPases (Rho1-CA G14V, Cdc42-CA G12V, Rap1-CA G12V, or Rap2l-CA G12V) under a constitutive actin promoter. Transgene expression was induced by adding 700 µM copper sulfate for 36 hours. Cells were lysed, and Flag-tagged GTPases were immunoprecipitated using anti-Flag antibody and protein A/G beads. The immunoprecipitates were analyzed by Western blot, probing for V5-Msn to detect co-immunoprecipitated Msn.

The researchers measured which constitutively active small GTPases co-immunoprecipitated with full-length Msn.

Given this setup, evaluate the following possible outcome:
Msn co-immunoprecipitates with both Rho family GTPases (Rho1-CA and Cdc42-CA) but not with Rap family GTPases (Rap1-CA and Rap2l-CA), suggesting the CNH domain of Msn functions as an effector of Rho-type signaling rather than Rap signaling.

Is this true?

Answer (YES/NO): NO